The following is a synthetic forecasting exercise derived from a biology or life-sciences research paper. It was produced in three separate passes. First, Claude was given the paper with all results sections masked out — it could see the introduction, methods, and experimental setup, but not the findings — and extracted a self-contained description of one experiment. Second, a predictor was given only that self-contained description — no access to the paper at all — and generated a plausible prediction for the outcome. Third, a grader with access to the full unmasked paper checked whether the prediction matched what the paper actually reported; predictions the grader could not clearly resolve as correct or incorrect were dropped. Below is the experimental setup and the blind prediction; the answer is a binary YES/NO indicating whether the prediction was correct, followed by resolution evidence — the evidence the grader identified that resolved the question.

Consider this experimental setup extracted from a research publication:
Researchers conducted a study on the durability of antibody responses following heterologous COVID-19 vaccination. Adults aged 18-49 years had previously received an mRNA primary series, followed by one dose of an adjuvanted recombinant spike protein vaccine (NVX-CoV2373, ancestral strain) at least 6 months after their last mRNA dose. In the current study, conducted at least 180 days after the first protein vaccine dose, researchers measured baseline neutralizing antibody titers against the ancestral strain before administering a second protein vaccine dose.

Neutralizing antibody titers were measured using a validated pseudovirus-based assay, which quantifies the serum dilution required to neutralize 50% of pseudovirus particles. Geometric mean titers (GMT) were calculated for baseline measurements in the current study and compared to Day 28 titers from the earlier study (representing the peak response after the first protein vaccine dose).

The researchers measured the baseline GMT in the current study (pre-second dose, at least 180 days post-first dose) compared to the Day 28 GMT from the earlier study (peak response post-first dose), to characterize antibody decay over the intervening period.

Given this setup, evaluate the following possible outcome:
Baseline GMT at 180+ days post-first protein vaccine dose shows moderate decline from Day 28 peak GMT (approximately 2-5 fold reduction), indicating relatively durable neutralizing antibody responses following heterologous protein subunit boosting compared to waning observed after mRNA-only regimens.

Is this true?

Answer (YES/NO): NO